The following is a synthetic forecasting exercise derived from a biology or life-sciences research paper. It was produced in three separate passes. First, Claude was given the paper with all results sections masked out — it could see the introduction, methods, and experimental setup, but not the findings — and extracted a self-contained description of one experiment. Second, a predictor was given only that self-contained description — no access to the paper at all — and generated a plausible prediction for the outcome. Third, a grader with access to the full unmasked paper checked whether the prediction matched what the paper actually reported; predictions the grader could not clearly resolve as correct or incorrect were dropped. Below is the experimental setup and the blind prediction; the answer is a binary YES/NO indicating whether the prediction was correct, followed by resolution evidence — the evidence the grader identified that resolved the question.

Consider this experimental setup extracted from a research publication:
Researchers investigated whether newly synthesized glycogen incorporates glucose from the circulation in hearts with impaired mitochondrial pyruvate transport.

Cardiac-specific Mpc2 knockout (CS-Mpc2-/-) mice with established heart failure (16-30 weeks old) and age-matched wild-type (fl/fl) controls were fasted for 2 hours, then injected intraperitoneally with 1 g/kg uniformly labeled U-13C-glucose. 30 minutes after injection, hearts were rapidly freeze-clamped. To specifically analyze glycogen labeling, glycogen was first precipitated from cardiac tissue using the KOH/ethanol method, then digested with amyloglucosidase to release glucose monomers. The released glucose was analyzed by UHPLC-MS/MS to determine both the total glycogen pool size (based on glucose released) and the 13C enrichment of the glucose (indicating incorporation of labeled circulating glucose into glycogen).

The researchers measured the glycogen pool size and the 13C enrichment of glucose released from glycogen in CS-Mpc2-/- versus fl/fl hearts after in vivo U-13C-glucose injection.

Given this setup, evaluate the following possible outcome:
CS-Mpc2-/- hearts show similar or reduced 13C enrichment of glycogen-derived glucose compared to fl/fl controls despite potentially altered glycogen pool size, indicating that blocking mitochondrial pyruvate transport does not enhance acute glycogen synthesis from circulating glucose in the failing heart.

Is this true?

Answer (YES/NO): NO